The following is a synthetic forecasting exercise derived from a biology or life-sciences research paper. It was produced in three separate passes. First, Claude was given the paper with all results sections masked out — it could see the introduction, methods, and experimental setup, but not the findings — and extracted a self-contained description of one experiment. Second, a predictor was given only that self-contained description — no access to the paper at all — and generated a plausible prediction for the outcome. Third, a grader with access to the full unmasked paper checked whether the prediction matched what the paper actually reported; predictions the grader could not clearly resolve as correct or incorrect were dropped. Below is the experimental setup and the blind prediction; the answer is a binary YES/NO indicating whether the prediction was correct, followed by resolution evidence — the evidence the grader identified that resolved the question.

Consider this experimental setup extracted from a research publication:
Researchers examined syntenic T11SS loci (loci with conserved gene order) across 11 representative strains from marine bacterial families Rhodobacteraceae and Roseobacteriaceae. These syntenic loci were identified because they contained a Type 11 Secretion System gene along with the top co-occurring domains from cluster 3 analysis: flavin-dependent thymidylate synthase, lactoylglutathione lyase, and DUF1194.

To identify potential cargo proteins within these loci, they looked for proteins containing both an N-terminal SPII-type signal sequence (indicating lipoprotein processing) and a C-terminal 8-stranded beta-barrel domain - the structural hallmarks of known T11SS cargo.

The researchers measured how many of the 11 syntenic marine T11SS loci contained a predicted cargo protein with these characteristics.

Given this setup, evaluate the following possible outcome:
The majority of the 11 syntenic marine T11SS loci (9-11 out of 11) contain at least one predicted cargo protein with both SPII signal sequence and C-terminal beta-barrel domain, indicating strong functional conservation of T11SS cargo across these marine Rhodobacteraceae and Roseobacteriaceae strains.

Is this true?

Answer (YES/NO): YES